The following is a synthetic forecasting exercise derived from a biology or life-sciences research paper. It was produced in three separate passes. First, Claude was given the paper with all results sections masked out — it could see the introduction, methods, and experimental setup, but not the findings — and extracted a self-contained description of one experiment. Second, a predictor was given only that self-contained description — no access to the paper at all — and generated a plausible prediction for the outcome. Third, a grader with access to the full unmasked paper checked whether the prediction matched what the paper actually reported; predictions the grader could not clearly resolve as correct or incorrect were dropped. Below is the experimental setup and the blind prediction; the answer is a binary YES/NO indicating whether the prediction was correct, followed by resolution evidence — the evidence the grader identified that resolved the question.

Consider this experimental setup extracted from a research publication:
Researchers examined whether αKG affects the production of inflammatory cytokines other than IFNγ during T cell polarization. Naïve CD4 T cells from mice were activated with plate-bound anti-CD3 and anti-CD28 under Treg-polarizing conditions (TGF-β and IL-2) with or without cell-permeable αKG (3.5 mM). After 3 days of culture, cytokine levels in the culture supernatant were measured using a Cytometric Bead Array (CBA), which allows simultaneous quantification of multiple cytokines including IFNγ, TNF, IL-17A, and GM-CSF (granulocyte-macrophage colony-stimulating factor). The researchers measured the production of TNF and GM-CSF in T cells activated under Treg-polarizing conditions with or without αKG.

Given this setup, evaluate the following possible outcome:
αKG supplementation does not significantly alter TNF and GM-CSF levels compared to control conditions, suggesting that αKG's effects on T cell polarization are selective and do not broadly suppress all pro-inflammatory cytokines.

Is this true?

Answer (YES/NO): NO